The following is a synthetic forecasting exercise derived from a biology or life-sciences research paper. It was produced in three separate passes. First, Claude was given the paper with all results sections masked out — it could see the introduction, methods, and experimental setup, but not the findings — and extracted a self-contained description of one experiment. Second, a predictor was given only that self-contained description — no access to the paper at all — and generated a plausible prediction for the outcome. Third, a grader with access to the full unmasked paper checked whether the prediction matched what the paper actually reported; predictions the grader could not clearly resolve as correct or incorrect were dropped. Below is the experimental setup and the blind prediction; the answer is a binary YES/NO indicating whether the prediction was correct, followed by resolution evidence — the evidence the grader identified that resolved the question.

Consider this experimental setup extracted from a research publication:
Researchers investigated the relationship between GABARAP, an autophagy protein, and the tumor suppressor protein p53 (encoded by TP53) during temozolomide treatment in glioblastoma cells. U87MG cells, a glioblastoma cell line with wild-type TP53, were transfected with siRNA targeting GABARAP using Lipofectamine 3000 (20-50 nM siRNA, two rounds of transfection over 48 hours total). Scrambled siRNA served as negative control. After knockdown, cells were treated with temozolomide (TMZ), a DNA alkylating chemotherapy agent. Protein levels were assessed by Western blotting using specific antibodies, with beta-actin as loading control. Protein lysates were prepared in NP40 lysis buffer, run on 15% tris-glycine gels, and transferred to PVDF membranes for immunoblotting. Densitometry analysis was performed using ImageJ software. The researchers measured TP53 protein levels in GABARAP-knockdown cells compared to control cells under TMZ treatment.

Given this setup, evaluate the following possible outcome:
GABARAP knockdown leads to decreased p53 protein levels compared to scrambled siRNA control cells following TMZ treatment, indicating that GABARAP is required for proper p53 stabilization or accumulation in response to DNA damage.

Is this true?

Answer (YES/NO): YES